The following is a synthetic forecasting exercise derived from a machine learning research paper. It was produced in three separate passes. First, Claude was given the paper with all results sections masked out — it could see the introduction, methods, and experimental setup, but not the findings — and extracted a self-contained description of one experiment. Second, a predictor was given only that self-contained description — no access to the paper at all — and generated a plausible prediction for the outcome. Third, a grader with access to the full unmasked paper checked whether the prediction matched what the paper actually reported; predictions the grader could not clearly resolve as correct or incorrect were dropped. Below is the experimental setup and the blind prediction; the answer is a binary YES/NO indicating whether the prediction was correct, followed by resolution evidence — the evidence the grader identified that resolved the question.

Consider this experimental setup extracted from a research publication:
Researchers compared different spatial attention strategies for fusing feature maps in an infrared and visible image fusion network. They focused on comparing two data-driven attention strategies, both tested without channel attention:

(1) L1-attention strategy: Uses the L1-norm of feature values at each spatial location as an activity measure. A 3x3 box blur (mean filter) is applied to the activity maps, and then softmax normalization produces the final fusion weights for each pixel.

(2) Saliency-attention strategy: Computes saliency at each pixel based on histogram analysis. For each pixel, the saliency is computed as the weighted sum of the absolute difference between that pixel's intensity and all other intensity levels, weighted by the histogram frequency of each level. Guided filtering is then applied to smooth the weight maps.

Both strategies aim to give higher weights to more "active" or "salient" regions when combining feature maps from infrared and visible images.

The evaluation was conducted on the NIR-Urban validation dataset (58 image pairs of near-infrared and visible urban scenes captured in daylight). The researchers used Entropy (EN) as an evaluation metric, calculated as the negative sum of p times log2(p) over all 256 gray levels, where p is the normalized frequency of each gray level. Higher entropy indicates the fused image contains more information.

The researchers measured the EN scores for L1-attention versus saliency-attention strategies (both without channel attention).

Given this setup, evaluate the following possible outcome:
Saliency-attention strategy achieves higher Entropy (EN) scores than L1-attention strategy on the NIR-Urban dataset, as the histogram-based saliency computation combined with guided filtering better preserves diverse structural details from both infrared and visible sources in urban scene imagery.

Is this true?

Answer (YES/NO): YES